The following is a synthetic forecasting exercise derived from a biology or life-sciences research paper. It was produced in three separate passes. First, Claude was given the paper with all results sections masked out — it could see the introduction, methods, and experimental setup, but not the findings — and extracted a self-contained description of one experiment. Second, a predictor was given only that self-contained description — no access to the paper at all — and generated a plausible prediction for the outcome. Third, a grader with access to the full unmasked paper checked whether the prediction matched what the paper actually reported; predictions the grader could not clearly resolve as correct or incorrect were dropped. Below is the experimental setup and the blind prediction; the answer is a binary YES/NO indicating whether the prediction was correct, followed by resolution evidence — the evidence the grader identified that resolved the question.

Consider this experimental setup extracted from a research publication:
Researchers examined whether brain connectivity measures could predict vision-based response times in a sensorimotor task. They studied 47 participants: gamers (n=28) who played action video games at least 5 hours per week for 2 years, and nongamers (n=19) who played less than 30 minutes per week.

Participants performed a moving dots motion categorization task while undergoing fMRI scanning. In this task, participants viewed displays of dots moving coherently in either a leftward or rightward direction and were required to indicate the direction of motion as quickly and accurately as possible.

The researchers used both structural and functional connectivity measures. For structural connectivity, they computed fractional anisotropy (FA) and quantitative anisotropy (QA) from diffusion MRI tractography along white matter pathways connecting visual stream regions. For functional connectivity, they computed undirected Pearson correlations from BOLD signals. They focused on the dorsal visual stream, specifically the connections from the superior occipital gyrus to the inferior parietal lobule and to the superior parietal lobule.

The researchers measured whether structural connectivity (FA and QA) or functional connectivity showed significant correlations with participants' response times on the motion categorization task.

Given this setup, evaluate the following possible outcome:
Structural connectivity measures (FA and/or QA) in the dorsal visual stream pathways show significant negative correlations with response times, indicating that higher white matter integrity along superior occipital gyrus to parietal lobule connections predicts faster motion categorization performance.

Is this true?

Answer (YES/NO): NO